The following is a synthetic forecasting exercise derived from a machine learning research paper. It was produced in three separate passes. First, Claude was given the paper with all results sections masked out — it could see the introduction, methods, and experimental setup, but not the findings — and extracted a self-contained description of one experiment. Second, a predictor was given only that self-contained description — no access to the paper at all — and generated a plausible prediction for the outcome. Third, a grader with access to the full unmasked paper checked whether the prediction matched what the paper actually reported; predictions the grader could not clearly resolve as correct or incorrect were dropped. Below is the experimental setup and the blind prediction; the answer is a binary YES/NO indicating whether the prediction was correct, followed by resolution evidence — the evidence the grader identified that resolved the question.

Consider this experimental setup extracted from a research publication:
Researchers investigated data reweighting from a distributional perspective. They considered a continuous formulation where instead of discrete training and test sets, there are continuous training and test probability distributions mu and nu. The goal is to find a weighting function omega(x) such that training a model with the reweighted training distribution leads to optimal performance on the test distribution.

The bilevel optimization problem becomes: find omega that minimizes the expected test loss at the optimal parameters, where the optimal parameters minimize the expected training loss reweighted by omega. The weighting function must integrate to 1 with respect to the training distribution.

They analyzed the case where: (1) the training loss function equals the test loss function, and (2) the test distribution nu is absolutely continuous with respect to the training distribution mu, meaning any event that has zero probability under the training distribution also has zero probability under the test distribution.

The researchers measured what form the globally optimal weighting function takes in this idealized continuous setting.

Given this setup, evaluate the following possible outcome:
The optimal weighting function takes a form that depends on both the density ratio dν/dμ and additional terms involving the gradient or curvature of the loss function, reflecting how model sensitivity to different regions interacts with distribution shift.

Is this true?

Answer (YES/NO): NO